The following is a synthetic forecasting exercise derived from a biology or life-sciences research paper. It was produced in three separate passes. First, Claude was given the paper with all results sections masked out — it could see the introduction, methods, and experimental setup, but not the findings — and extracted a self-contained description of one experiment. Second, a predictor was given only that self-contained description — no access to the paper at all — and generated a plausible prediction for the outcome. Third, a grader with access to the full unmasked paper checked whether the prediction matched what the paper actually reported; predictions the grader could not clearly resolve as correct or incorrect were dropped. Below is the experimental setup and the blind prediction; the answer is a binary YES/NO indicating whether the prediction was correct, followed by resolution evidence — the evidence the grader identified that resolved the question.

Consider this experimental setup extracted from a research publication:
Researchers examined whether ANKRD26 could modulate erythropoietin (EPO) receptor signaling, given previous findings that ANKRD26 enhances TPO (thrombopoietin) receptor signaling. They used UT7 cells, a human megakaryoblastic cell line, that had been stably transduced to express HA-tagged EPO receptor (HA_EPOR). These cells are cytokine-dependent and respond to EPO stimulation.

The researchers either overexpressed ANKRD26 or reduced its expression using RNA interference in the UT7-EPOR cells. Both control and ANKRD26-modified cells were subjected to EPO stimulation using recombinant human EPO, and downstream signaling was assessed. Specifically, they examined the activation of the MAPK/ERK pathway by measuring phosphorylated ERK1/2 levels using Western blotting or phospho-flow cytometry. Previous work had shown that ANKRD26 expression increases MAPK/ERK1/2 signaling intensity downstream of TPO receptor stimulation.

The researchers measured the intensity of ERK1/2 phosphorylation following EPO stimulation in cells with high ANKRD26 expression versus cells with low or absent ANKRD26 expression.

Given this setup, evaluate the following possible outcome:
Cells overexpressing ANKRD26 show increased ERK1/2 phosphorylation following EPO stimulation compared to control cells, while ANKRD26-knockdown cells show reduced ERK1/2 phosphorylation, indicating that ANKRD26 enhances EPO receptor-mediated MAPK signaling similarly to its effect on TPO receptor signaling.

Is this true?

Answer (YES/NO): YES